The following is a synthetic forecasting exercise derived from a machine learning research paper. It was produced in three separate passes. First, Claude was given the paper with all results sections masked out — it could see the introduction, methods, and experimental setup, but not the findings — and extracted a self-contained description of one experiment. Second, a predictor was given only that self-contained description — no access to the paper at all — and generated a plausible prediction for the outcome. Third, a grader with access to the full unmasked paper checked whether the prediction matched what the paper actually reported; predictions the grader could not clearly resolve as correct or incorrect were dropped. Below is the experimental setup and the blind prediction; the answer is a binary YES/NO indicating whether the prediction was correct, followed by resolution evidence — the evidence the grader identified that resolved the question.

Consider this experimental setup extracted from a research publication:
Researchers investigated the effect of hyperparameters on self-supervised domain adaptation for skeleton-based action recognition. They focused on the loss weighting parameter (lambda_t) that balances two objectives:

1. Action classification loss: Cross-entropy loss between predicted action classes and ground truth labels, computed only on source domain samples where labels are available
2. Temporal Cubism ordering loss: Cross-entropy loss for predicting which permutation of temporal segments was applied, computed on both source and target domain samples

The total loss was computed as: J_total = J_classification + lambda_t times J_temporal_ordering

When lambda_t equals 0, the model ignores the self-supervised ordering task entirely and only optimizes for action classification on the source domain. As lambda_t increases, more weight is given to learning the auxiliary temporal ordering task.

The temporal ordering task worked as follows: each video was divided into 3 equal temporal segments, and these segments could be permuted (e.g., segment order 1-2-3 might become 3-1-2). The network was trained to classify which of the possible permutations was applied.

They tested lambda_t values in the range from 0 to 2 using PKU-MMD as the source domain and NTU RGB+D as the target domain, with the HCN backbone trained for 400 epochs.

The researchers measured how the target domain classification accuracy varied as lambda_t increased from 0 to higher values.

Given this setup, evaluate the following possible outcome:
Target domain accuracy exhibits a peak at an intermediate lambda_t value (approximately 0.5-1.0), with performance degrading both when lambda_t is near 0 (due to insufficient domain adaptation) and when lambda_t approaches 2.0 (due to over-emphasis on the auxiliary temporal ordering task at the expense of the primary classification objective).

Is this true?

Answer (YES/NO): NO